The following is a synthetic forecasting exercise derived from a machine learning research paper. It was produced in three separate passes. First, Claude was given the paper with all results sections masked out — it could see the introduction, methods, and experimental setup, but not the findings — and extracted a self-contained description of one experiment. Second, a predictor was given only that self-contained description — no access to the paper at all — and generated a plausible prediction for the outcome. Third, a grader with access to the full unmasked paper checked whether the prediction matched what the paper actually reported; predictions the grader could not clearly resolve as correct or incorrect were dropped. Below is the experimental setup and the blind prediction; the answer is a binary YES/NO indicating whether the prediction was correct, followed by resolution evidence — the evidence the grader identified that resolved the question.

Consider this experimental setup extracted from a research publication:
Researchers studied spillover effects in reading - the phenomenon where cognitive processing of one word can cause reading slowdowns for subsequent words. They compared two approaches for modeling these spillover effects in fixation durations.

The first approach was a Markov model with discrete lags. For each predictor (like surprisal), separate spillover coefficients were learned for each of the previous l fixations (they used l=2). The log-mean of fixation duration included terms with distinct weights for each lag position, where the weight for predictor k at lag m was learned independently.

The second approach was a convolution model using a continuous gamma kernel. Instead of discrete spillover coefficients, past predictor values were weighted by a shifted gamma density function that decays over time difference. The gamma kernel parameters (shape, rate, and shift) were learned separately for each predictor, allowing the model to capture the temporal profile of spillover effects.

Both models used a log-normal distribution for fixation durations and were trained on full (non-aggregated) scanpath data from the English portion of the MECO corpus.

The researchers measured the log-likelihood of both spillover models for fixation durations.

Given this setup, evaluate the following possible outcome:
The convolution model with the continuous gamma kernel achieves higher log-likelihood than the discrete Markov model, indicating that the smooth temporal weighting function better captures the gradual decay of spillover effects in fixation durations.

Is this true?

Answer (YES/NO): NO